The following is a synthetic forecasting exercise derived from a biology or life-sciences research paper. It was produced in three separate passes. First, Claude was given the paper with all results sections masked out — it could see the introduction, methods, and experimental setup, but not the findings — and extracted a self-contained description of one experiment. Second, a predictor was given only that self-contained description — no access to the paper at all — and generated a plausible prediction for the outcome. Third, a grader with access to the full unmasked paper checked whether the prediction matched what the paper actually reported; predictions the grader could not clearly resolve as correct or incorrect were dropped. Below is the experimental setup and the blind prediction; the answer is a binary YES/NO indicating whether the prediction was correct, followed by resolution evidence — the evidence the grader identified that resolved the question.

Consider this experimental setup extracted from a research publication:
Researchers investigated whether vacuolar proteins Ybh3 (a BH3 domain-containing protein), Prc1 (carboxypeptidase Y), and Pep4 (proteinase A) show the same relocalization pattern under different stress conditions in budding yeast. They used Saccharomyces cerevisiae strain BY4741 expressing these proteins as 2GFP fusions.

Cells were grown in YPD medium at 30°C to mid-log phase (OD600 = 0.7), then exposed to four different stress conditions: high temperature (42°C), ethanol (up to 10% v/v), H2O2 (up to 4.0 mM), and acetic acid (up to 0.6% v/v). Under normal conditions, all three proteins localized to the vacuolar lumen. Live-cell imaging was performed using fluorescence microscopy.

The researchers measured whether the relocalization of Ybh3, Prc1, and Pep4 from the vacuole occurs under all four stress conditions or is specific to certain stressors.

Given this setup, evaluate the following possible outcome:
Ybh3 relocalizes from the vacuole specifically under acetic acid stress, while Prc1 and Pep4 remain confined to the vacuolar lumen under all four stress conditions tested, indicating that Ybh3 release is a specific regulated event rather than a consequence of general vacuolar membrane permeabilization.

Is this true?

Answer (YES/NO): NO